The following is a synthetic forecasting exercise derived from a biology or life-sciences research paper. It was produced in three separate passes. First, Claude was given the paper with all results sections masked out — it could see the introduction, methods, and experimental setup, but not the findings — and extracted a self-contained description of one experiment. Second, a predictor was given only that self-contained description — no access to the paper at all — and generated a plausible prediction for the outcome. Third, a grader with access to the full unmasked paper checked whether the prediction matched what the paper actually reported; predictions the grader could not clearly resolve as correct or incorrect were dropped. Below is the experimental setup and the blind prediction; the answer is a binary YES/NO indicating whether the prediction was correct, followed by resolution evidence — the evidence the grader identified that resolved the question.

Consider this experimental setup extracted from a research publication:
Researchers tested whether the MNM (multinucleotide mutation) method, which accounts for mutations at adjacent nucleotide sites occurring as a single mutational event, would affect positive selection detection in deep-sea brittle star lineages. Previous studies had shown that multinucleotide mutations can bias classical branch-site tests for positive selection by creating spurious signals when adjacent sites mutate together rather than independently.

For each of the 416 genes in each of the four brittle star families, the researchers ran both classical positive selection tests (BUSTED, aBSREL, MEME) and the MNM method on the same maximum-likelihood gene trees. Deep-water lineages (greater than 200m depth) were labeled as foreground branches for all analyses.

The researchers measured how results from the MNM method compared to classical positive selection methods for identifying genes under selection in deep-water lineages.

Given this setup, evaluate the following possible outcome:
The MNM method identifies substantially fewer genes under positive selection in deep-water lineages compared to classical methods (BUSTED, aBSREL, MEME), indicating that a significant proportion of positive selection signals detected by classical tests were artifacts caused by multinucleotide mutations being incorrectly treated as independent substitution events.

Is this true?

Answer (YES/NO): NO